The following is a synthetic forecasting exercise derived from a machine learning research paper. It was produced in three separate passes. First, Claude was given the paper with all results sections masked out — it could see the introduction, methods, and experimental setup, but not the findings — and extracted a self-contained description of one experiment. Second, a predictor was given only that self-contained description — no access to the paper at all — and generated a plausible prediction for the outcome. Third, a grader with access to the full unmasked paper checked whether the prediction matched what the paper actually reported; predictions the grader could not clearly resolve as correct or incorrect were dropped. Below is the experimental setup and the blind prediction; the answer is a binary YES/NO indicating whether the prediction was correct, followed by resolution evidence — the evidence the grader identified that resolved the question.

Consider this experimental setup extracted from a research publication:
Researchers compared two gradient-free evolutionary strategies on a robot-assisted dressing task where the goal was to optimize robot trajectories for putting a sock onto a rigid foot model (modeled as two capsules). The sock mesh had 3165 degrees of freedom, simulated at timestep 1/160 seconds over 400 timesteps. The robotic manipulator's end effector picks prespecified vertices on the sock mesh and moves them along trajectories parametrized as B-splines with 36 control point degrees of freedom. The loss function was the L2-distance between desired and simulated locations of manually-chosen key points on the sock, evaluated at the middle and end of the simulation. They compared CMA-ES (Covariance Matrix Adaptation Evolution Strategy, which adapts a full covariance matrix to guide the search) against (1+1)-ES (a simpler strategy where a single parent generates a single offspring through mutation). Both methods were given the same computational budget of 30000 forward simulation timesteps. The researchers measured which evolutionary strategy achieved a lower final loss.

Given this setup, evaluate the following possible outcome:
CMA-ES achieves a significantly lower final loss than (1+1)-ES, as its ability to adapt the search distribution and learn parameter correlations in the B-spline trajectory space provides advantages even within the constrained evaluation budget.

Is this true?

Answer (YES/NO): NO